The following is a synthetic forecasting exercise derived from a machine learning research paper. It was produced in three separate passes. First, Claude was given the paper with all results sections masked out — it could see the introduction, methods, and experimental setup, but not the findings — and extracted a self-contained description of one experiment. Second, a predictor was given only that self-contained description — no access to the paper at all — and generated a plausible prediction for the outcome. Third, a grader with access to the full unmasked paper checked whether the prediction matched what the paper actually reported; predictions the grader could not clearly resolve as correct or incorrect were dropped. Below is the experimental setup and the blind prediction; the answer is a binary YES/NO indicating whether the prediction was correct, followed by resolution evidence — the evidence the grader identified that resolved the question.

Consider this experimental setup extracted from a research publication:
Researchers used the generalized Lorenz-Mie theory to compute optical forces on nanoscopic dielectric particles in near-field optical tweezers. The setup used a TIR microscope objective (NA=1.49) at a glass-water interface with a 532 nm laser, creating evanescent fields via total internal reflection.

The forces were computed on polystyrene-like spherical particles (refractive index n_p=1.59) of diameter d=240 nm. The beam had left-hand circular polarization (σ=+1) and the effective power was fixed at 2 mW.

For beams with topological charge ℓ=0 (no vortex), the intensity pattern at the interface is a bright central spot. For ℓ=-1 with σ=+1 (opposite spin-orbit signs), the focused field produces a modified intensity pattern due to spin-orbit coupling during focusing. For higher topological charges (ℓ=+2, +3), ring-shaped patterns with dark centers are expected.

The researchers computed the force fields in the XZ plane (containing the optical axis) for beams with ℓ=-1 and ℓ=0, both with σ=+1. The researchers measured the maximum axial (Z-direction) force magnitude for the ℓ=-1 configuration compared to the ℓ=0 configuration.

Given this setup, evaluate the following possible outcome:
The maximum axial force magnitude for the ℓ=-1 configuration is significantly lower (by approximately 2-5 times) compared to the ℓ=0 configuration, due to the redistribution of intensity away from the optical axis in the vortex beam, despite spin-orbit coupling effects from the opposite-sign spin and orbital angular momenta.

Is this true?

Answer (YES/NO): NO